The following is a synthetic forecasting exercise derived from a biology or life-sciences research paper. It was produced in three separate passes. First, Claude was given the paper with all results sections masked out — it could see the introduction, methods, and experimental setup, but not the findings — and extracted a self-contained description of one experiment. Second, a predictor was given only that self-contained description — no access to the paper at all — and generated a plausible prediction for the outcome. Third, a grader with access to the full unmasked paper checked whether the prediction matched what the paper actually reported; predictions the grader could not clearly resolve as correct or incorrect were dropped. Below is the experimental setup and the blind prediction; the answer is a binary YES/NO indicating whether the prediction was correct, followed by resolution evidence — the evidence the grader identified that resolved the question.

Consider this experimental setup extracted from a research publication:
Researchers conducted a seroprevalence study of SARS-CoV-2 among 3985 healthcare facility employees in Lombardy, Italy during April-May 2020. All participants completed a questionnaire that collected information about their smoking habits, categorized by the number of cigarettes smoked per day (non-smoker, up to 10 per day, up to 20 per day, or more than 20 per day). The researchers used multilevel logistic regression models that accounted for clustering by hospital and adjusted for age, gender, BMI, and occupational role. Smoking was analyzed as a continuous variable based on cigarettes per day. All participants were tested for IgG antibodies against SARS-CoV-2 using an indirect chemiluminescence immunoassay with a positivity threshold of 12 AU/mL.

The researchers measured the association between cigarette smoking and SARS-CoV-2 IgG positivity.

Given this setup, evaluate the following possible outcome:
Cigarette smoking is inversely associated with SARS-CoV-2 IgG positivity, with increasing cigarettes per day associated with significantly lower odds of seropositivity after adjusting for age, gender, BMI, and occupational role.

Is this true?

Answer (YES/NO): YES